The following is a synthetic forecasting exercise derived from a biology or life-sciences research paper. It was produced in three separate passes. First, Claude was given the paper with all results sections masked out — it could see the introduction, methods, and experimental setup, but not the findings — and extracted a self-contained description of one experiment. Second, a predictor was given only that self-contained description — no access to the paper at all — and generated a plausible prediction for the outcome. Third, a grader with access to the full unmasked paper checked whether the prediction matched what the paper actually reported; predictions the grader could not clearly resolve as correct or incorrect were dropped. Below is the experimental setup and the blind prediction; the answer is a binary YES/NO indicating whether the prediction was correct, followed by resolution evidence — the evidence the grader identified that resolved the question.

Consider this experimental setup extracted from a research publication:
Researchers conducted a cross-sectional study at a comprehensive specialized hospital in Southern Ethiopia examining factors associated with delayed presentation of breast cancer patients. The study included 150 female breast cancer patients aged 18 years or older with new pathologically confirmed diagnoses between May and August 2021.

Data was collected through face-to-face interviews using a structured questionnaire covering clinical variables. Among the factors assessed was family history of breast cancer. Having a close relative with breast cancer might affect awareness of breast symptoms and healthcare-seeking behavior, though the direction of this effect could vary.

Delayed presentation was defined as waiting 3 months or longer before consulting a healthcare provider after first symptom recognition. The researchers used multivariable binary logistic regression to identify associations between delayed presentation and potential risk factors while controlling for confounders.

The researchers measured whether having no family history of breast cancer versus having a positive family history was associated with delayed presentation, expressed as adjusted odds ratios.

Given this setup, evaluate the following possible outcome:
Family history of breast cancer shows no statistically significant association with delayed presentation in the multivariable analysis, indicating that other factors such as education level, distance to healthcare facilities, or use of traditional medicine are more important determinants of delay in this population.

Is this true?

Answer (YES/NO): NO